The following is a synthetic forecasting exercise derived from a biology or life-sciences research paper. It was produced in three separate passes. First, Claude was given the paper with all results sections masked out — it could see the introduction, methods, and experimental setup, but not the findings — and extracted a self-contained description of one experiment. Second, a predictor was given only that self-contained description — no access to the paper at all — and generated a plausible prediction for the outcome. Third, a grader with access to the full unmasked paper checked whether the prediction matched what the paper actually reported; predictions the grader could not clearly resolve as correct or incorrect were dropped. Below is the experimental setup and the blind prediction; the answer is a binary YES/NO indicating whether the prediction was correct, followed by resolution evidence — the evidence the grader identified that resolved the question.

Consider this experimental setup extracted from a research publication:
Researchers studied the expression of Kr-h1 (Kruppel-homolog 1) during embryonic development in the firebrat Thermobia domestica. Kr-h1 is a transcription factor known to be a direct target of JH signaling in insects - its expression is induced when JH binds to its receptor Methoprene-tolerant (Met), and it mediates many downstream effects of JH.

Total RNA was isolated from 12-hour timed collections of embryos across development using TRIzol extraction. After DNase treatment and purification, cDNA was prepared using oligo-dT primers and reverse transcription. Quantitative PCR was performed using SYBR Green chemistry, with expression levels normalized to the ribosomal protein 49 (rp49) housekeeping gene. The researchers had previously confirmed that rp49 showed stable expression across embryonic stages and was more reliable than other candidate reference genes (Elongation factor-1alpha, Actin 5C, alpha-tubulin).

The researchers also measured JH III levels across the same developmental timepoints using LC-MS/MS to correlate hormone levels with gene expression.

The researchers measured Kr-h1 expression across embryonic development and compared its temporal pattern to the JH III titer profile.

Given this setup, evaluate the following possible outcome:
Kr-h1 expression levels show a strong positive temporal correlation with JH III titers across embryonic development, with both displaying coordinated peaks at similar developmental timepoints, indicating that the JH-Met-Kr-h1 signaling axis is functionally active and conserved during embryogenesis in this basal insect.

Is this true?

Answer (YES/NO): YES